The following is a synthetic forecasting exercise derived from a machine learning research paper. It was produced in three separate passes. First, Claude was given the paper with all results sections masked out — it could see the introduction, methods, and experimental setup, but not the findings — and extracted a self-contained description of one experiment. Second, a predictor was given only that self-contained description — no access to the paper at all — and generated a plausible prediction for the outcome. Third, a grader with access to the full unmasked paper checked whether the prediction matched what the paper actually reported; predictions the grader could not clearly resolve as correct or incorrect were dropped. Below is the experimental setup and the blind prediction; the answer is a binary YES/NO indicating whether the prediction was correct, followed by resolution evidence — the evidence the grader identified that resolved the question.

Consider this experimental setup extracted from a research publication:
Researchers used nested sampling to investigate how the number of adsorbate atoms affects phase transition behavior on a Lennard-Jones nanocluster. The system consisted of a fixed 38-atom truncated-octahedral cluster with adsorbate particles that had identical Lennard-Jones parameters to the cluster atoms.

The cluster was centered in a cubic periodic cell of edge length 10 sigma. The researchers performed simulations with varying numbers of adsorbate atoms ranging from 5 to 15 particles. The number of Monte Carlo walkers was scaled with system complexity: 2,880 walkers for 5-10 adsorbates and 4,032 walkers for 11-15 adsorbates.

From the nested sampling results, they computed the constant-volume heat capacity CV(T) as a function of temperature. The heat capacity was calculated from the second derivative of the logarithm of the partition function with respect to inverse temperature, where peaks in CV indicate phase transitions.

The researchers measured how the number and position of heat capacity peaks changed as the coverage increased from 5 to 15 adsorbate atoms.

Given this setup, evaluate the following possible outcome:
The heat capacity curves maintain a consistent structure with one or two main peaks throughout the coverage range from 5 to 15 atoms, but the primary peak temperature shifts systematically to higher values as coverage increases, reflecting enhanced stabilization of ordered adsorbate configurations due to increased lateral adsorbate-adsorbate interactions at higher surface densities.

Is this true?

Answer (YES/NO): NO